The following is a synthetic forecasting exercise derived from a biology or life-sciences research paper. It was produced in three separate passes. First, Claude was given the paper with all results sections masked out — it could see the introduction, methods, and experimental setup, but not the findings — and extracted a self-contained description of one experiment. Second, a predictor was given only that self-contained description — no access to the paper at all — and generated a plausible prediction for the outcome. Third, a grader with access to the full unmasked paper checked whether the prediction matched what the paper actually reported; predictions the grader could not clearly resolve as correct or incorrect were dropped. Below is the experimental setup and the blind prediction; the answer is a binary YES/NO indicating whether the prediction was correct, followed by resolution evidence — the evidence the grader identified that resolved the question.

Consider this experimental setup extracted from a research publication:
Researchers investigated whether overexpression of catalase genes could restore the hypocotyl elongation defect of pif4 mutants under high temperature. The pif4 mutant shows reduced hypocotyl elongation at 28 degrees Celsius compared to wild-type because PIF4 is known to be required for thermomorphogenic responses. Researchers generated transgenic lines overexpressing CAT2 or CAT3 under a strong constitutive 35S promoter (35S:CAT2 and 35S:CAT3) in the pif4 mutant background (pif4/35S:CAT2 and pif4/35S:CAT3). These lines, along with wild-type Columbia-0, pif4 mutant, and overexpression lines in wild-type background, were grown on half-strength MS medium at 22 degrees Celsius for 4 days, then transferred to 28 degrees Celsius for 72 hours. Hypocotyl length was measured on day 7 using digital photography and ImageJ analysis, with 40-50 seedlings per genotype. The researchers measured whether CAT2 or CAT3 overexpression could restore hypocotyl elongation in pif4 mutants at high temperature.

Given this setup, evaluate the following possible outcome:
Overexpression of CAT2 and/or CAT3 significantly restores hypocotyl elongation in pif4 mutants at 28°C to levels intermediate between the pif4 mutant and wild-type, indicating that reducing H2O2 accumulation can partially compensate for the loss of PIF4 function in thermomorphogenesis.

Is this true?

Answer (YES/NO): YES